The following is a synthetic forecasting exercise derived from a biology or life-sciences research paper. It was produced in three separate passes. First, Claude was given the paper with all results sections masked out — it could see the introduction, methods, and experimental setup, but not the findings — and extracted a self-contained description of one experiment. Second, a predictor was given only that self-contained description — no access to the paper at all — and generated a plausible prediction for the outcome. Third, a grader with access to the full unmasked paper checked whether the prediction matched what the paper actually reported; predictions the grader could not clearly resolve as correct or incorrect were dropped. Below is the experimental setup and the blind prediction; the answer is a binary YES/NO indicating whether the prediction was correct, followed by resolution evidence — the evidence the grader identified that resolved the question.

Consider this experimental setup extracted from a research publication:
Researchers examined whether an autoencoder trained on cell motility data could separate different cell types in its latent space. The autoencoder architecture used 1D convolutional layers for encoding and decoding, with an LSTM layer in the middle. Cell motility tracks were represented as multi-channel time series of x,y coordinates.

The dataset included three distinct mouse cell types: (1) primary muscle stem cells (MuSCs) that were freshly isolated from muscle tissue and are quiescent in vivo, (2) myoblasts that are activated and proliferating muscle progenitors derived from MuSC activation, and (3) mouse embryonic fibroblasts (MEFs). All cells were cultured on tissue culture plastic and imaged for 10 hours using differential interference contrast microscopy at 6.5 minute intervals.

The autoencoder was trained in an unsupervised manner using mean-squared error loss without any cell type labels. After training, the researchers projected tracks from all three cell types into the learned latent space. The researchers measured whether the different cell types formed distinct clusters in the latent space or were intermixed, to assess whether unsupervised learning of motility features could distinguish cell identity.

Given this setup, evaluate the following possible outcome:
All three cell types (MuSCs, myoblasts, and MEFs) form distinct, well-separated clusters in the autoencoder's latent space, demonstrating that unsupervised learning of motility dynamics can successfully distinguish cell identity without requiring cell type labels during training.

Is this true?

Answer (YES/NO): NO